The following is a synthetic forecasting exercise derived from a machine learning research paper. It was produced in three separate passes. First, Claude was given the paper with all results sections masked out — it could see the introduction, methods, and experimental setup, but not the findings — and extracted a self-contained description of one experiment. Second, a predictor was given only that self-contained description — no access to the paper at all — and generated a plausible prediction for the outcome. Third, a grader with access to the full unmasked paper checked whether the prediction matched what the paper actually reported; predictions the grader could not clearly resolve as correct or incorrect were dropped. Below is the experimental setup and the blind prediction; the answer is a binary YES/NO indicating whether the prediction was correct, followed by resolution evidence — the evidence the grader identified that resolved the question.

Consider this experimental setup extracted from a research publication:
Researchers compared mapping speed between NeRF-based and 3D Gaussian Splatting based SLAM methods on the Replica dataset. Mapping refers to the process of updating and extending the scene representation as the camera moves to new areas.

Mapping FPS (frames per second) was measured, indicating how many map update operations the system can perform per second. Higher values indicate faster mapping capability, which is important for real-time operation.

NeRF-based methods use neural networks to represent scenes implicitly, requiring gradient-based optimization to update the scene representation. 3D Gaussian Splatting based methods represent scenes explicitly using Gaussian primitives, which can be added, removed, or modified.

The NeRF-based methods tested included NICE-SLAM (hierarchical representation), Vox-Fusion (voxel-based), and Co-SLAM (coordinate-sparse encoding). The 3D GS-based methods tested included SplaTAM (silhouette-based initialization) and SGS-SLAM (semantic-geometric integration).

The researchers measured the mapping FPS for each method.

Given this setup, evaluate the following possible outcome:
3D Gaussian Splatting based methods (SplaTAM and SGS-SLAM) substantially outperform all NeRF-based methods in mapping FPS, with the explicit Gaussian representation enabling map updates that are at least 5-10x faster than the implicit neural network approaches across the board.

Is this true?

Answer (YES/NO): NO